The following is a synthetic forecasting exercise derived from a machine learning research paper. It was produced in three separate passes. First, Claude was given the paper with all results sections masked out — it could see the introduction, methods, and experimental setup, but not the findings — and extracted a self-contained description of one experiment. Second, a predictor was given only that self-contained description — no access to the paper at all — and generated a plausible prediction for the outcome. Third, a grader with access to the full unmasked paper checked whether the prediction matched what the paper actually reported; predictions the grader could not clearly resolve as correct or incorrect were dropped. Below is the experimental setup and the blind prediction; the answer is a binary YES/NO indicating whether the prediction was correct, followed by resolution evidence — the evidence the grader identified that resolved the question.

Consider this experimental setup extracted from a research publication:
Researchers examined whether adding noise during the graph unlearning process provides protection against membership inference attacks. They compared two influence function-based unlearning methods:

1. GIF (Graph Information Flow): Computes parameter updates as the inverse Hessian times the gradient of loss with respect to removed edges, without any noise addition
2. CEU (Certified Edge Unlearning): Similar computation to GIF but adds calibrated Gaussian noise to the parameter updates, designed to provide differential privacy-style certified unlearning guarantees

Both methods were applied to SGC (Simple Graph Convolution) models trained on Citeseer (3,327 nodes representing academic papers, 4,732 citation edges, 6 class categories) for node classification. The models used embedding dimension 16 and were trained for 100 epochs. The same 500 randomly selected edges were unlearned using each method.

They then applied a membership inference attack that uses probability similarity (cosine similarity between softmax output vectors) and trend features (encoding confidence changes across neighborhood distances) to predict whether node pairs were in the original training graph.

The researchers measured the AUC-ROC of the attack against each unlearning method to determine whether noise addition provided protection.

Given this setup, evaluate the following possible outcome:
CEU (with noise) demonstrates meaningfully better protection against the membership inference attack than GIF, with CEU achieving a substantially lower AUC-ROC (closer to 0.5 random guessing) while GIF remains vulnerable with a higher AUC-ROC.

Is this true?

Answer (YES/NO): NO